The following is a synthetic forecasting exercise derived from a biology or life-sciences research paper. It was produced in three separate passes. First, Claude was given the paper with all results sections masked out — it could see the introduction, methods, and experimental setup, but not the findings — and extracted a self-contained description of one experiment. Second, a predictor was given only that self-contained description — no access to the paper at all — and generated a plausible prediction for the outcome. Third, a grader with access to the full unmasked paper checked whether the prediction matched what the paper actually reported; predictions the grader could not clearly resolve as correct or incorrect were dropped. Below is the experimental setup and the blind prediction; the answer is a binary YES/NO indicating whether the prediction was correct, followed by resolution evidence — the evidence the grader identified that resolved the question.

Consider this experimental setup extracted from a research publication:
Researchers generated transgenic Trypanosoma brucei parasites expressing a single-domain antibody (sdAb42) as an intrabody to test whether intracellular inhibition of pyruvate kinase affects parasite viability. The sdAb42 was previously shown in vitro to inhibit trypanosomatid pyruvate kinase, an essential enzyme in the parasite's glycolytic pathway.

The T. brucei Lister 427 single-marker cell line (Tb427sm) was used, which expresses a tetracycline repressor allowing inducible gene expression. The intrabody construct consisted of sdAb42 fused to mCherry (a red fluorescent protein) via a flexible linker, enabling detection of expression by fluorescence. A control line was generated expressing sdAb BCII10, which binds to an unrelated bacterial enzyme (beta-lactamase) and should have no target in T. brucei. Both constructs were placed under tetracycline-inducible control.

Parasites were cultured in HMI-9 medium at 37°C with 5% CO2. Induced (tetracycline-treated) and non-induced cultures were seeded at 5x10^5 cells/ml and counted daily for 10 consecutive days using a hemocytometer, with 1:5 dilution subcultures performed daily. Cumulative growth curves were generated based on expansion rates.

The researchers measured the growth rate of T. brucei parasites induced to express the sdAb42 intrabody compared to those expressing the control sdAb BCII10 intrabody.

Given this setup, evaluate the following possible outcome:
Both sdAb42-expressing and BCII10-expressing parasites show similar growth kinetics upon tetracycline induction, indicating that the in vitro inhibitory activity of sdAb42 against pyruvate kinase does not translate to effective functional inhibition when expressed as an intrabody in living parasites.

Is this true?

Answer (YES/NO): NO